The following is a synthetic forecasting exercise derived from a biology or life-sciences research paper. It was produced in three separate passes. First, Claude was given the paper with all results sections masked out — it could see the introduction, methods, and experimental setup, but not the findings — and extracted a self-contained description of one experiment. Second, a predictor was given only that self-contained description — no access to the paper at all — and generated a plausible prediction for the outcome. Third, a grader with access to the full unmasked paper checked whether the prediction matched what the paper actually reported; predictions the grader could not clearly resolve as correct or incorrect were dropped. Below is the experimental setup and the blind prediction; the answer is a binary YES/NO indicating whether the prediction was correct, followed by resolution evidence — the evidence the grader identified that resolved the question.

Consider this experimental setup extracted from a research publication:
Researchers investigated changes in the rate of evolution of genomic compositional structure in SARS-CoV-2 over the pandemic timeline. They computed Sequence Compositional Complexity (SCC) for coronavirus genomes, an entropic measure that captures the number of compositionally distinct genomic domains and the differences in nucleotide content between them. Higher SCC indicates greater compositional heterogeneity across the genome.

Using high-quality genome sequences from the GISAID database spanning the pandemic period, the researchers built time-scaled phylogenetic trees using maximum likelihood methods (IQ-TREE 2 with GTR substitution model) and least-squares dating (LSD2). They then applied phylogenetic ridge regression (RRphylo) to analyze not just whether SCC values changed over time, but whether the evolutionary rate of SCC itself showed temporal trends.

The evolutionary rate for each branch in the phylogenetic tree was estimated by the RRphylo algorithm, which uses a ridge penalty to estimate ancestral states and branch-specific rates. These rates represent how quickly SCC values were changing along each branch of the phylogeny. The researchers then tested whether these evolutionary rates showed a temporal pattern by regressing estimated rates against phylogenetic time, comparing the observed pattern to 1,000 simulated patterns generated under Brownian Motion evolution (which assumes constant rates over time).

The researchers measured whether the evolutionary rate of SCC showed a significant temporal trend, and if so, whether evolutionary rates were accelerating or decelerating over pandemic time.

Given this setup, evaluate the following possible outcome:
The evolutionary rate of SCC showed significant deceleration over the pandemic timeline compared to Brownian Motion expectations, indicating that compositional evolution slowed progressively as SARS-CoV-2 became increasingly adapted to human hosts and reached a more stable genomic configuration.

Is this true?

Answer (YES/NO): NO